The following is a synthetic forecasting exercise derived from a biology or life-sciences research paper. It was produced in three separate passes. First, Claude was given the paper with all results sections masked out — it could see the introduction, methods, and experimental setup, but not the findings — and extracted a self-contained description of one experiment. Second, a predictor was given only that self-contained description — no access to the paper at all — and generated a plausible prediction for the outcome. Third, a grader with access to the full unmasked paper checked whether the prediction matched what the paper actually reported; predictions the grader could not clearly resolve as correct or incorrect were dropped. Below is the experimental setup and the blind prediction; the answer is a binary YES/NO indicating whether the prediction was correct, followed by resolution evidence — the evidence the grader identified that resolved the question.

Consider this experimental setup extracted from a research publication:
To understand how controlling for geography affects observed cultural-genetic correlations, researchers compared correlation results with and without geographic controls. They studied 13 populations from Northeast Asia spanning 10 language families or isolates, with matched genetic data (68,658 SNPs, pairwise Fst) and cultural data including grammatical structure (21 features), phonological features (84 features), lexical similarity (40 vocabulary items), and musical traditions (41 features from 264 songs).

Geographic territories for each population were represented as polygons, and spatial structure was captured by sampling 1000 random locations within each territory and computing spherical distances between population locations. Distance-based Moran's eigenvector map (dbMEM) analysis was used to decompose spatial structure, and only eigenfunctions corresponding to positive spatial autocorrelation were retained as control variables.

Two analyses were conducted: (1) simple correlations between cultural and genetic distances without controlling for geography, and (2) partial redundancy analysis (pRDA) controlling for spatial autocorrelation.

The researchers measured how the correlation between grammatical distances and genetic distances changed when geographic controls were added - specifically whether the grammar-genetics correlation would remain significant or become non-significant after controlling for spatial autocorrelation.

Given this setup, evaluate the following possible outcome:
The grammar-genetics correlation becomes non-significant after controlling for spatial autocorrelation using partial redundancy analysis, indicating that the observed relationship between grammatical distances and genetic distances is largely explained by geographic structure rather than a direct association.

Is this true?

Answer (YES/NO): NO